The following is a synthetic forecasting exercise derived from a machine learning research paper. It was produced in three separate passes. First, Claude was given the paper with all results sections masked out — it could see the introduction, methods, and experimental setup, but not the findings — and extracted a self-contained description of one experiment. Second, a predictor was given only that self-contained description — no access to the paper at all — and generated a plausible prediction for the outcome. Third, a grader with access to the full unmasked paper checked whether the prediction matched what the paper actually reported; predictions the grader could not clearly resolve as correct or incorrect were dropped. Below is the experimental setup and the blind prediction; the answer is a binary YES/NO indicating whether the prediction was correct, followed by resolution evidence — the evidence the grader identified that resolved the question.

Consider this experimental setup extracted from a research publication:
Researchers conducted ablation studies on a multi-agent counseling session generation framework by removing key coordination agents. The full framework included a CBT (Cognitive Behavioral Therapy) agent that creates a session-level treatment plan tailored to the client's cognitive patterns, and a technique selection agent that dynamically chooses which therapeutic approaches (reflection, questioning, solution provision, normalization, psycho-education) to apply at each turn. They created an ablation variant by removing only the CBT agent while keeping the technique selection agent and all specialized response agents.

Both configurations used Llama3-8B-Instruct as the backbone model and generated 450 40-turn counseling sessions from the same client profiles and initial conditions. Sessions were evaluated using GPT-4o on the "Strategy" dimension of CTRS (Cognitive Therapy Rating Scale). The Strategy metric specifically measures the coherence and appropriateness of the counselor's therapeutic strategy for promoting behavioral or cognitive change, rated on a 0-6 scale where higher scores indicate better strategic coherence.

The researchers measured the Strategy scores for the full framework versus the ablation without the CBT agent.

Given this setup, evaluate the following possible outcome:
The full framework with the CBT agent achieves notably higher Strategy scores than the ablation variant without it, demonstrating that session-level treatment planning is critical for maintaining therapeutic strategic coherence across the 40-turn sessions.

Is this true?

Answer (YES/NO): NO